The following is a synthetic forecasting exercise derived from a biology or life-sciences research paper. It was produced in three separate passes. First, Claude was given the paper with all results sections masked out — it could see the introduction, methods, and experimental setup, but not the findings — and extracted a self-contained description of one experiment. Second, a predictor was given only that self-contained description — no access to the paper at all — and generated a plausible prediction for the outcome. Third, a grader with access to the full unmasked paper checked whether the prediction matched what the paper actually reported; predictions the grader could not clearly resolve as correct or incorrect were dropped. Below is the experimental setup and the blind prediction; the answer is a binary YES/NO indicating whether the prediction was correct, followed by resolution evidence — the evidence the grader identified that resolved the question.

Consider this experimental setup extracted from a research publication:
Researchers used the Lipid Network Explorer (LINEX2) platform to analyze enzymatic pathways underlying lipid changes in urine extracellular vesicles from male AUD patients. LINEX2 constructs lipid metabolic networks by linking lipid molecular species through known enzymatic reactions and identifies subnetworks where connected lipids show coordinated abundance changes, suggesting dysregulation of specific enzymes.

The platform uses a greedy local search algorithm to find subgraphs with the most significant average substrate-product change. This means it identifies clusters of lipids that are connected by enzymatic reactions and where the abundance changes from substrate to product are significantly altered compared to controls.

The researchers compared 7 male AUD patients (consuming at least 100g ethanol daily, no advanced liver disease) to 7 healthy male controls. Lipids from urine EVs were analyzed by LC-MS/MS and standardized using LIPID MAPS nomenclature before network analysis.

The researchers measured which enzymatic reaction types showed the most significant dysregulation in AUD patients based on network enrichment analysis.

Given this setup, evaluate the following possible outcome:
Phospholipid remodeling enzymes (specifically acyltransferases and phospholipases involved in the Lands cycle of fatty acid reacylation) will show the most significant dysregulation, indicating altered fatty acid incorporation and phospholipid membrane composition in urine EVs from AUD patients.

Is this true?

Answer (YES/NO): NO